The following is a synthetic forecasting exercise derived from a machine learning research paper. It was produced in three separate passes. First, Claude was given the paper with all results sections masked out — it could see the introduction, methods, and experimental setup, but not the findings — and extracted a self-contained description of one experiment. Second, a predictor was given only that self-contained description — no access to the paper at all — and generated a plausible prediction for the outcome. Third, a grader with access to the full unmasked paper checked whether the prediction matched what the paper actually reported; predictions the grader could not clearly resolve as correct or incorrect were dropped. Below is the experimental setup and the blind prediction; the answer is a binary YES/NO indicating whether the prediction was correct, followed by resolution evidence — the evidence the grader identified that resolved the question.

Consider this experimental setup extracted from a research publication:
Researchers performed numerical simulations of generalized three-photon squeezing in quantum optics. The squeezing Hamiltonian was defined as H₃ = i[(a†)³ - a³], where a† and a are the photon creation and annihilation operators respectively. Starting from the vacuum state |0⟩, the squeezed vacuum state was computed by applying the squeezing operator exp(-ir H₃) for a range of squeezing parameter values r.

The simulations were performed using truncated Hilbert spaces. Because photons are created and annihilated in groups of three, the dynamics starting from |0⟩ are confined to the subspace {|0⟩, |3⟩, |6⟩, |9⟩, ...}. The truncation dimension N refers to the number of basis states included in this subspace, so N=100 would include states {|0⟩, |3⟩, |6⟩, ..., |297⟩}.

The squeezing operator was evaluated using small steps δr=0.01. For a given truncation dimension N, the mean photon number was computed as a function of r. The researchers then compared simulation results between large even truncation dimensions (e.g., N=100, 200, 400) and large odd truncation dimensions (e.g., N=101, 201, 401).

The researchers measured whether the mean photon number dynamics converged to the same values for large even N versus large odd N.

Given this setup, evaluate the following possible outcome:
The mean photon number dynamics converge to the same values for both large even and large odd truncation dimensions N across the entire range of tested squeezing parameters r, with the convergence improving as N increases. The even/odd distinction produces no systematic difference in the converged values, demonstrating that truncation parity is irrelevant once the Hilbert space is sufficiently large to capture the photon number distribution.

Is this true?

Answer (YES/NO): NO